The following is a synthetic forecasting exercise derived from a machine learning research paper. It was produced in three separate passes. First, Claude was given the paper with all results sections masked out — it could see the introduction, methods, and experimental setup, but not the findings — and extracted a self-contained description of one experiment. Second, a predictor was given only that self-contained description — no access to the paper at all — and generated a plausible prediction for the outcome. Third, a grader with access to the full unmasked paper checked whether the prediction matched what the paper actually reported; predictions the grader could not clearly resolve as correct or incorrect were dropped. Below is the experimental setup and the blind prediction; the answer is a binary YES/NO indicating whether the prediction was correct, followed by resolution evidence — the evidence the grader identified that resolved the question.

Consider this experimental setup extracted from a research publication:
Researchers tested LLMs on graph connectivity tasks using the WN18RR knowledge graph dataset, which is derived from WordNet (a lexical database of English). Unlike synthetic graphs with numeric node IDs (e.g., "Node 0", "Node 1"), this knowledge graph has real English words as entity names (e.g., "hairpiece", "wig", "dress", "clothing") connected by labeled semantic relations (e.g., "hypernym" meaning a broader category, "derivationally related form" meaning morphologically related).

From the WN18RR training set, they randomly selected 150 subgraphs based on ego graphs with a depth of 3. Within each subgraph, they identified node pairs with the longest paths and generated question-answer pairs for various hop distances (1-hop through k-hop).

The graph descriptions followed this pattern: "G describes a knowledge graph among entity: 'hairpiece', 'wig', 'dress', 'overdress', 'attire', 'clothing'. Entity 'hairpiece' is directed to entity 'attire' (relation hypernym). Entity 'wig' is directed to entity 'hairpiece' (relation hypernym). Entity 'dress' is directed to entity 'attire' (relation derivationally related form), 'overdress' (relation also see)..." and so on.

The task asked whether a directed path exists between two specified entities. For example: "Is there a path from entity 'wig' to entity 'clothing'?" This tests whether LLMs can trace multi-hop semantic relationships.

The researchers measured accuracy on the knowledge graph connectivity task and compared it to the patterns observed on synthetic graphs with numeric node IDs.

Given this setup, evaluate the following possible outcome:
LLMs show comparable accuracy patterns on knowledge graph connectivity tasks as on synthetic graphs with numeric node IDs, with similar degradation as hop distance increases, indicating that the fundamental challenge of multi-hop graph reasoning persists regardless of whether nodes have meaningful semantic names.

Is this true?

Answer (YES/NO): NO